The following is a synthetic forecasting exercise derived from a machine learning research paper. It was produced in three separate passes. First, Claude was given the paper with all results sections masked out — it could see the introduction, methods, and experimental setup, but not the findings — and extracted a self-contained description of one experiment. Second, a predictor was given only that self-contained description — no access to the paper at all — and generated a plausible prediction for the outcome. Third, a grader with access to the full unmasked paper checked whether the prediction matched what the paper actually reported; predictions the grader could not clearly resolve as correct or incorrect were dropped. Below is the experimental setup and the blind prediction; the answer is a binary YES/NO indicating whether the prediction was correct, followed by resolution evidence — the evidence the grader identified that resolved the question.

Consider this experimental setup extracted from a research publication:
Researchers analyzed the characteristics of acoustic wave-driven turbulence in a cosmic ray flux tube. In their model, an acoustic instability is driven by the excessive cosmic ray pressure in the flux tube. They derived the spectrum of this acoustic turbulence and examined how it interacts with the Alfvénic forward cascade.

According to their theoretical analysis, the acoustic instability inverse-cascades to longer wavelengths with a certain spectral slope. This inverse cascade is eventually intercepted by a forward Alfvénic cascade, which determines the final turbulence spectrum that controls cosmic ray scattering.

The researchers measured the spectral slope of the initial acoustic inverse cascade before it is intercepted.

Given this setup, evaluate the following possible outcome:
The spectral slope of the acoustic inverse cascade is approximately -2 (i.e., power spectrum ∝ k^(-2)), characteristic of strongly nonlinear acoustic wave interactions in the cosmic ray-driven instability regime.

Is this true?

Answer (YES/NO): NO